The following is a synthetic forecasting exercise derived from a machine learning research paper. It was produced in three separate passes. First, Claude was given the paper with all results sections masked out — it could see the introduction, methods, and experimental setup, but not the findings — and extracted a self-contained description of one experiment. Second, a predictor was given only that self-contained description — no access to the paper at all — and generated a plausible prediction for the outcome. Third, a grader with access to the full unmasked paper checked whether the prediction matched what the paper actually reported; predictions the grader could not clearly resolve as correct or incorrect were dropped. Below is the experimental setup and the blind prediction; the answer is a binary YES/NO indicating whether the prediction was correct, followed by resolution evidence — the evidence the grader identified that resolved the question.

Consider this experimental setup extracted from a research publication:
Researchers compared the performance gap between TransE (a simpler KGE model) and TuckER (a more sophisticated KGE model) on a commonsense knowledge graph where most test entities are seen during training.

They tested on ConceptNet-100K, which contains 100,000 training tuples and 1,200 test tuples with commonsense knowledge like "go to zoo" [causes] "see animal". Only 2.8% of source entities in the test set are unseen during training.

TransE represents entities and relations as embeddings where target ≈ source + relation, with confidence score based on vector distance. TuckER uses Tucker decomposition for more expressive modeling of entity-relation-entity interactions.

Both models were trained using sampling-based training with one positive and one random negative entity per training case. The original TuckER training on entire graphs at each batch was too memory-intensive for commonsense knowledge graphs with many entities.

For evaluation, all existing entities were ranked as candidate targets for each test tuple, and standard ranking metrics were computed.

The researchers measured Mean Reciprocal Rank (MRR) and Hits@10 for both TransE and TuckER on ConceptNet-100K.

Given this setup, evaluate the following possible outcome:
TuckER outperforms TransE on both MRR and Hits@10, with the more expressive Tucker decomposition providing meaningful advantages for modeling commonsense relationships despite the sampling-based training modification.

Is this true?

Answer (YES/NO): YES